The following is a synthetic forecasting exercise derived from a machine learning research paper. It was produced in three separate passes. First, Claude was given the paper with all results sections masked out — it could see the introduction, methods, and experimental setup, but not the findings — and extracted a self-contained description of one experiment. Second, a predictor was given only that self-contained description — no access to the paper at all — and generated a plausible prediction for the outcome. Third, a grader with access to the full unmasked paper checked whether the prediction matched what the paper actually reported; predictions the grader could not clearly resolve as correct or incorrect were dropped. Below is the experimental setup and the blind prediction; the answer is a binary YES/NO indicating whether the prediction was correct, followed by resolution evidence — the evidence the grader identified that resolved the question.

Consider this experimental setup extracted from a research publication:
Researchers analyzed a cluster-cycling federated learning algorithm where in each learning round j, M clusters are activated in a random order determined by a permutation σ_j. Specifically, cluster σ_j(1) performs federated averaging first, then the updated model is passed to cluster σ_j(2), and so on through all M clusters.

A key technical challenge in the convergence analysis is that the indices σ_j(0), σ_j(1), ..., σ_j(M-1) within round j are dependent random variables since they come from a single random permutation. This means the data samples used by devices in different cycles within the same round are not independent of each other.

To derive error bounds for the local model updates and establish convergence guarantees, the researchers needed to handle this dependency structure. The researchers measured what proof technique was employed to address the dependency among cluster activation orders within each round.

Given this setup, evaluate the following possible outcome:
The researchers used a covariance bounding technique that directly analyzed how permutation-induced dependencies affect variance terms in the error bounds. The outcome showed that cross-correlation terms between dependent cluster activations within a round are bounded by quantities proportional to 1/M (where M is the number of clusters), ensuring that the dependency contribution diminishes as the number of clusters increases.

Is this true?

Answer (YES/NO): NO